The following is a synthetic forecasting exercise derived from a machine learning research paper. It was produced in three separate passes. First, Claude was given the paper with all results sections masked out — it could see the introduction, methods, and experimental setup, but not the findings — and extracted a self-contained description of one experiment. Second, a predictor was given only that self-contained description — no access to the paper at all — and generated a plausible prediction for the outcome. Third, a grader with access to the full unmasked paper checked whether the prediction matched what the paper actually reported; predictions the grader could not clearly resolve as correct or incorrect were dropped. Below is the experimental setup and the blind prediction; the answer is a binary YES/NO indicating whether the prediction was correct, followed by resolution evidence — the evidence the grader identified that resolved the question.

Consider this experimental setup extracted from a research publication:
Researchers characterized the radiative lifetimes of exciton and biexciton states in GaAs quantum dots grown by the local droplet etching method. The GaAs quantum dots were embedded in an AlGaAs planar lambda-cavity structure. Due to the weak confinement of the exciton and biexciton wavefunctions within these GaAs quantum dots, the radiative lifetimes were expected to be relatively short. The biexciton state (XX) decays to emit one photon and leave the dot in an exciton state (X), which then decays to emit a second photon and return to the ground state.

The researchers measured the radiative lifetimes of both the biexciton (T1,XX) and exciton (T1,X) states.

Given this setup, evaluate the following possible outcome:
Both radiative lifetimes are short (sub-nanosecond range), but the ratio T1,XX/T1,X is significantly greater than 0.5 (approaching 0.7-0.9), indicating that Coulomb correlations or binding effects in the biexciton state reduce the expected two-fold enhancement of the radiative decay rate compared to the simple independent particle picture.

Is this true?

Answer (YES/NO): NO